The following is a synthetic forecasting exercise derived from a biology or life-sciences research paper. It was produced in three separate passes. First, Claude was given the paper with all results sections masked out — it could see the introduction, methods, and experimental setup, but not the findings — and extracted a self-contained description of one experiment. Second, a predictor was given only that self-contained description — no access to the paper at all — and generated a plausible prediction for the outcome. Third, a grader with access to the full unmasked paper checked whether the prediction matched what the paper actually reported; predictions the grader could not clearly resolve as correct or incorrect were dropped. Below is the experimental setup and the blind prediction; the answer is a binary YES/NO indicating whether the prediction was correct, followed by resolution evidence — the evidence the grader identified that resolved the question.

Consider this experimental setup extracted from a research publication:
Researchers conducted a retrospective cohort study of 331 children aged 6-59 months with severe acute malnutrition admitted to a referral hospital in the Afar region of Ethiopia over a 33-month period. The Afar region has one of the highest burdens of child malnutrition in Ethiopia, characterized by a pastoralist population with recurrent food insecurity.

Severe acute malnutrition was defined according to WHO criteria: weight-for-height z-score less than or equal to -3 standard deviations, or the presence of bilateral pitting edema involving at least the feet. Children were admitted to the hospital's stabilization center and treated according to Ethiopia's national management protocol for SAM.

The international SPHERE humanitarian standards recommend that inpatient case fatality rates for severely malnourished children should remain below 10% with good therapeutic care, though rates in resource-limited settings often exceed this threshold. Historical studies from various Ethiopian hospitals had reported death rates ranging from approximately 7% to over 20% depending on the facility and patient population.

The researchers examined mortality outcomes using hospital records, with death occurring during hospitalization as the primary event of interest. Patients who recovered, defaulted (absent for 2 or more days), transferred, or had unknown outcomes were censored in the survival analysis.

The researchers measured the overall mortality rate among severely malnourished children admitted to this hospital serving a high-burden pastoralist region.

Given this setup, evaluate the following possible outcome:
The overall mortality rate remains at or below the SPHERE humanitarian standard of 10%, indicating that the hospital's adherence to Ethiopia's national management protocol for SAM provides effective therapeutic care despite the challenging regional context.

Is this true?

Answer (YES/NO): YES